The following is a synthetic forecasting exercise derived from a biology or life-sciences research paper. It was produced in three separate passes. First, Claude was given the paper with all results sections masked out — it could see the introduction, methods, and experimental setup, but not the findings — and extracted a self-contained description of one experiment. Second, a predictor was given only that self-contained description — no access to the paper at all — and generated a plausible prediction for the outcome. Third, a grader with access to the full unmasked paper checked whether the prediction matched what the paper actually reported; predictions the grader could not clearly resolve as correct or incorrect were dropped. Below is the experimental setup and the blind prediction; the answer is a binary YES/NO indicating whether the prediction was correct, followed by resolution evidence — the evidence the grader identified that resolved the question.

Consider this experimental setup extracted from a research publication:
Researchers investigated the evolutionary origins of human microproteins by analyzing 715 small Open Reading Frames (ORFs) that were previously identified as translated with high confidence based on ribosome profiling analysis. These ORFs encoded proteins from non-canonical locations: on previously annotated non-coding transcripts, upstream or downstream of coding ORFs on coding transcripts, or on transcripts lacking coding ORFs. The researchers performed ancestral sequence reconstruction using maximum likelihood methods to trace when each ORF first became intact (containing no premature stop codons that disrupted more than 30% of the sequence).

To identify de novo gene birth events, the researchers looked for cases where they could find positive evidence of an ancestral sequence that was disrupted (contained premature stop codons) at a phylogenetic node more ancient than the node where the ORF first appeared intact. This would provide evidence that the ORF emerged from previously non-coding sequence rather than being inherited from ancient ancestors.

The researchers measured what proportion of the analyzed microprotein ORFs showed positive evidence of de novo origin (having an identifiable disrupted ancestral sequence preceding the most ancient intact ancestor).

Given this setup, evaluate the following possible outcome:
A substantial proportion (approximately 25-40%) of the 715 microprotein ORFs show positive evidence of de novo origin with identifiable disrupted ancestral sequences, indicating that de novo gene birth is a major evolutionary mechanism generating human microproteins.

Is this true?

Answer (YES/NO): NO